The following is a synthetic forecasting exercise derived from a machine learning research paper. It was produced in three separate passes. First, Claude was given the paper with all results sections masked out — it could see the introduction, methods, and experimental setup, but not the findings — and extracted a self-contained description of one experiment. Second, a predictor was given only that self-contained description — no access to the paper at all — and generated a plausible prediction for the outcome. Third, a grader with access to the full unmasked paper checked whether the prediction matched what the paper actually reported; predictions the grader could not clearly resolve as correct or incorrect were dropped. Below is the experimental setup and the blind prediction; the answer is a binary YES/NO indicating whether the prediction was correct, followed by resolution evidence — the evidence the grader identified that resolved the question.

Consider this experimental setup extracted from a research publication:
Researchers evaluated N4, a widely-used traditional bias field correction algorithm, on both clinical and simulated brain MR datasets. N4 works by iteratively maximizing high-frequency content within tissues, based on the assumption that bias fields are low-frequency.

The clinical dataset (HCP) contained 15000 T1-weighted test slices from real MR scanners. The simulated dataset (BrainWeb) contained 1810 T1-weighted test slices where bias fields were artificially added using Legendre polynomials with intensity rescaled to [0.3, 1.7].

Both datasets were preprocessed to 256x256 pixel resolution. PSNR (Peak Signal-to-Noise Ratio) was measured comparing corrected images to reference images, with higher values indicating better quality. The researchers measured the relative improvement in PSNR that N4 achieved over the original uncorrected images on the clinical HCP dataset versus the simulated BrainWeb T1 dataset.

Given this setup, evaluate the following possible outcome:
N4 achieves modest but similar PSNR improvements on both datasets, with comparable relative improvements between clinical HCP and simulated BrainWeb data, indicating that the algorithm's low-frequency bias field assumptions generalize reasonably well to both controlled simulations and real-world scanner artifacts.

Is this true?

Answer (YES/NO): NO